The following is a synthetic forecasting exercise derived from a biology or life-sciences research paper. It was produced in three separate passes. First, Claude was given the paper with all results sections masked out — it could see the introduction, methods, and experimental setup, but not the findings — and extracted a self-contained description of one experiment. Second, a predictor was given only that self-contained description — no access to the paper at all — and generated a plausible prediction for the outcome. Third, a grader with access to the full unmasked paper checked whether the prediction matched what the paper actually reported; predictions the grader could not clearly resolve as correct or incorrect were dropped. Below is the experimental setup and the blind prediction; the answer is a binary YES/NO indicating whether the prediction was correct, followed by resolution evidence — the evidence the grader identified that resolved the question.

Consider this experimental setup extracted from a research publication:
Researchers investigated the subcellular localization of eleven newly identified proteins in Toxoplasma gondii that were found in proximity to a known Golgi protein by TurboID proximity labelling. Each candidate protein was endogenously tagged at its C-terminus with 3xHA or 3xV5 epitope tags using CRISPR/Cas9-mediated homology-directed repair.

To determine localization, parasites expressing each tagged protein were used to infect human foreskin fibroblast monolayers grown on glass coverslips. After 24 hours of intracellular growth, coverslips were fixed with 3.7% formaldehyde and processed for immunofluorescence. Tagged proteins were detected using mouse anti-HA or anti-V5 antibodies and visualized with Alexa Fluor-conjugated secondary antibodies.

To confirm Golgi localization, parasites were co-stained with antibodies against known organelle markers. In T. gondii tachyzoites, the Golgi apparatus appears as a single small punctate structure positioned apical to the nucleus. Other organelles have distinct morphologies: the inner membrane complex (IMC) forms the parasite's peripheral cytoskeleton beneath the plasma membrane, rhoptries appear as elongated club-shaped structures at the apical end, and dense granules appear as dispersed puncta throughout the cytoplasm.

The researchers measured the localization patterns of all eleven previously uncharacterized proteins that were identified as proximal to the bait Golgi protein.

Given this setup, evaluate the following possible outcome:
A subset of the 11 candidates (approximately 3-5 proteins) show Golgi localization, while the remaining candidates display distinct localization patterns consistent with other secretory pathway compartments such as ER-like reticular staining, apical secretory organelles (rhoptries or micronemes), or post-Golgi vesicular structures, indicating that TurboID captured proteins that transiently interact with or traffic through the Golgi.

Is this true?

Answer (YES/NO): NO